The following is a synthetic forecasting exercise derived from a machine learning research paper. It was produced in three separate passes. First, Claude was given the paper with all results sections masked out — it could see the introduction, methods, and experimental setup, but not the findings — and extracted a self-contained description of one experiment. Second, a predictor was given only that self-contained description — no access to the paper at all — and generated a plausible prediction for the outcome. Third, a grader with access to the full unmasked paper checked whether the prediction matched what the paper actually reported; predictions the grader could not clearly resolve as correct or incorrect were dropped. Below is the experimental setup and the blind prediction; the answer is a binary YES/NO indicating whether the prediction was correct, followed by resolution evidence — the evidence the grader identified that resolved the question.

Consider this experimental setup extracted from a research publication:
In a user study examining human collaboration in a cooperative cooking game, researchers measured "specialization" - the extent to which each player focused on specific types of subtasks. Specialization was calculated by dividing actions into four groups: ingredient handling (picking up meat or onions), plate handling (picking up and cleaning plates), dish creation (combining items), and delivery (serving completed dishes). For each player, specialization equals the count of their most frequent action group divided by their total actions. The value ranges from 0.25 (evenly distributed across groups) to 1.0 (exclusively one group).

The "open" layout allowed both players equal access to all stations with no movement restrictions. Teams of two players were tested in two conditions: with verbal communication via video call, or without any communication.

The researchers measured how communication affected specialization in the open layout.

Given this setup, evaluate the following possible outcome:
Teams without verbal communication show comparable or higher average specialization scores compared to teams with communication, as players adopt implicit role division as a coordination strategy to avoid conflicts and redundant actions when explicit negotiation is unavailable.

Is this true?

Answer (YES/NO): NO